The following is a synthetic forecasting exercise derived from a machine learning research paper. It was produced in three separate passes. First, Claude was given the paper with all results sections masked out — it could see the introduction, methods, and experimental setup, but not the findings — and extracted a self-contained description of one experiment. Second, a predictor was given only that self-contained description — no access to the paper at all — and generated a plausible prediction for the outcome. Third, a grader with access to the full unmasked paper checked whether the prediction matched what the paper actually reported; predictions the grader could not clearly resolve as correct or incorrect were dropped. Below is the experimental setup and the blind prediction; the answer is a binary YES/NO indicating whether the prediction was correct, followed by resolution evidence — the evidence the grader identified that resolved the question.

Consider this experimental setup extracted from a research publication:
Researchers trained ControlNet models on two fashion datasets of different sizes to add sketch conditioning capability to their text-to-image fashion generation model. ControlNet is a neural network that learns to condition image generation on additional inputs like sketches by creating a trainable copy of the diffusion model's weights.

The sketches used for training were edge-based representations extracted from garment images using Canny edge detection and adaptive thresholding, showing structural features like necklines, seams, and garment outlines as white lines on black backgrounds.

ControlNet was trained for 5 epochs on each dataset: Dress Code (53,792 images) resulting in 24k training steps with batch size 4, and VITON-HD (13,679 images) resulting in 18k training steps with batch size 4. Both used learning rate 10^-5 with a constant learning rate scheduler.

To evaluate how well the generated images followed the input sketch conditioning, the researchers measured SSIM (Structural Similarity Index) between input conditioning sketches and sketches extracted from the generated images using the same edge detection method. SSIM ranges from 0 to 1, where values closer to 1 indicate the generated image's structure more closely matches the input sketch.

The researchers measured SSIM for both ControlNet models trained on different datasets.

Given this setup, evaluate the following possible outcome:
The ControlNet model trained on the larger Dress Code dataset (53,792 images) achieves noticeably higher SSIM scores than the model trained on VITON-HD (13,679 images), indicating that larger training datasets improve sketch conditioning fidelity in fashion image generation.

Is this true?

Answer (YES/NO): YES